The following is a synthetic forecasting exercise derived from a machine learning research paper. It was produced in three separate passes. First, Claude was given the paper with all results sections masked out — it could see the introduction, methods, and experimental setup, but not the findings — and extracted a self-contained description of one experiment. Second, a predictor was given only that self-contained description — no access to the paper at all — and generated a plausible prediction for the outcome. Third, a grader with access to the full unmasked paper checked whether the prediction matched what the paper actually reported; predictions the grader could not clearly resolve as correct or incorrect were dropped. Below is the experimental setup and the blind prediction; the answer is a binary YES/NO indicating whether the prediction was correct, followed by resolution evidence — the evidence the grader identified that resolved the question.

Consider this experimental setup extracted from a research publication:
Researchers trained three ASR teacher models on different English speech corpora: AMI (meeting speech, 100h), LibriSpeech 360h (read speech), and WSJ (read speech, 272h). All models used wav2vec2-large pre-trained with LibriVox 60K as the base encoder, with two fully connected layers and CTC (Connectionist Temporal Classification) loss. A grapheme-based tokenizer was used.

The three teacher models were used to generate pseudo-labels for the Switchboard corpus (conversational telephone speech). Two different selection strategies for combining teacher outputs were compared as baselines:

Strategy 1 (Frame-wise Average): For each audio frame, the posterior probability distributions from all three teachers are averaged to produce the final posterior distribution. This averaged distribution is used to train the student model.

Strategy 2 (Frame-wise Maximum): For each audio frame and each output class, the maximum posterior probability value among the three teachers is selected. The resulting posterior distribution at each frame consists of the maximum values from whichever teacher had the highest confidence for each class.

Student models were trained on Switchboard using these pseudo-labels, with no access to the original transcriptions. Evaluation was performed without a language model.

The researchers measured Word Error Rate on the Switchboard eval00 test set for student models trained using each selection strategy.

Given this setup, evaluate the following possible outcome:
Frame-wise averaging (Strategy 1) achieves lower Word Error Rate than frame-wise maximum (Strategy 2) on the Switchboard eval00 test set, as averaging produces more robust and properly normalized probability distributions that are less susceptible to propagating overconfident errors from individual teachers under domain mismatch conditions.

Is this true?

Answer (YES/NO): NO